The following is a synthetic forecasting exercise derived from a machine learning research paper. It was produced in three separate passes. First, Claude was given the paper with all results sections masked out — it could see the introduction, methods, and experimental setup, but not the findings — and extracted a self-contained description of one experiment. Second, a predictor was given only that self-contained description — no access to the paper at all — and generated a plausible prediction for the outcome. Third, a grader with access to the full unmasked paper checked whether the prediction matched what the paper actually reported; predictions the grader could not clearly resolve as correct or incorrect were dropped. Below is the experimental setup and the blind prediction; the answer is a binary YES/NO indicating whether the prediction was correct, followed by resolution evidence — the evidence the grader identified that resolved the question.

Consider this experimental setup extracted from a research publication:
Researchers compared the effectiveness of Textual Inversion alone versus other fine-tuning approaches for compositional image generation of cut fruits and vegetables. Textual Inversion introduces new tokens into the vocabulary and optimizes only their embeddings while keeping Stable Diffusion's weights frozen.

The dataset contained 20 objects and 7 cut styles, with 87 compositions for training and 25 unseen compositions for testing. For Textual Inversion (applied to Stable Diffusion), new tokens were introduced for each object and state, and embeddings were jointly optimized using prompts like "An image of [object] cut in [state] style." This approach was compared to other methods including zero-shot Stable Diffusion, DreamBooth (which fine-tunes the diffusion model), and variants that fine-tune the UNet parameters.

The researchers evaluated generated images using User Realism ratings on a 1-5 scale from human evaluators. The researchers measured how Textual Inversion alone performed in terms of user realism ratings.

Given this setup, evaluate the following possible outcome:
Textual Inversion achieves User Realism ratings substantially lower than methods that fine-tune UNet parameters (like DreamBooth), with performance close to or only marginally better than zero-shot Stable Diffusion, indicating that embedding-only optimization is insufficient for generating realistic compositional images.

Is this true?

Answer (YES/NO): NO